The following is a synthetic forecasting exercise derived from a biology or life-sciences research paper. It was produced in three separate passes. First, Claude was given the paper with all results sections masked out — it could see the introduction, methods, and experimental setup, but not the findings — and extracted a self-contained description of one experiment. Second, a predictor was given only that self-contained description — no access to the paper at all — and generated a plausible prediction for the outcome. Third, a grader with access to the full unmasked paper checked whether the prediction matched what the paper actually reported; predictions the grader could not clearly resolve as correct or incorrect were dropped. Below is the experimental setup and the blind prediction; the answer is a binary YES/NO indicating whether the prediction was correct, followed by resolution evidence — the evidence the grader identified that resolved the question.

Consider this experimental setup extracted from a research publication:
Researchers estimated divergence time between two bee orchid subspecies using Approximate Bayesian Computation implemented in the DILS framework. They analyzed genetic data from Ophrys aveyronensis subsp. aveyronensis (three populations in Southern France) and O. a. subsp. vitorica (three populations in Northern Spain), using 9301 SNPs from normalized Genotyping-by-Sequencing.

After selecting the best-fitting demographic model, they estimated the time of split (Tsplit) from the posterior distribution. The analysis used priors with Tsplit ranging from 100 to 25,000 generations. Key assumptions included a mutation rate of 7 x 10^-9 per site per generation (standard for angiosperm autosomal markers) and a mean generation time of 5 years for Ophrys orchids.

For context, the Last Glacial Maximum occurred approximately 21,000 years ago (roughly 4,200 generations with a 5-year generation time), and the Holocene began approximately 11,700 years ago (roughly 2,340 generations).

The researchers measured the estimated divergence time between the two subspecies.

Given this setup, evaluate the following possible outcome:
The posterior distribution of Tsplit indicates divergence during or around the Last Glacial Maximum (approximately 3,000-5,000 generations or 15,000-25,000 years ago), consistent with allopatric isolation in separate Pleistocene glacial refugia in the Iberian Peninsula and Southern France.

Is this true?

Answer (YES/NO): NO